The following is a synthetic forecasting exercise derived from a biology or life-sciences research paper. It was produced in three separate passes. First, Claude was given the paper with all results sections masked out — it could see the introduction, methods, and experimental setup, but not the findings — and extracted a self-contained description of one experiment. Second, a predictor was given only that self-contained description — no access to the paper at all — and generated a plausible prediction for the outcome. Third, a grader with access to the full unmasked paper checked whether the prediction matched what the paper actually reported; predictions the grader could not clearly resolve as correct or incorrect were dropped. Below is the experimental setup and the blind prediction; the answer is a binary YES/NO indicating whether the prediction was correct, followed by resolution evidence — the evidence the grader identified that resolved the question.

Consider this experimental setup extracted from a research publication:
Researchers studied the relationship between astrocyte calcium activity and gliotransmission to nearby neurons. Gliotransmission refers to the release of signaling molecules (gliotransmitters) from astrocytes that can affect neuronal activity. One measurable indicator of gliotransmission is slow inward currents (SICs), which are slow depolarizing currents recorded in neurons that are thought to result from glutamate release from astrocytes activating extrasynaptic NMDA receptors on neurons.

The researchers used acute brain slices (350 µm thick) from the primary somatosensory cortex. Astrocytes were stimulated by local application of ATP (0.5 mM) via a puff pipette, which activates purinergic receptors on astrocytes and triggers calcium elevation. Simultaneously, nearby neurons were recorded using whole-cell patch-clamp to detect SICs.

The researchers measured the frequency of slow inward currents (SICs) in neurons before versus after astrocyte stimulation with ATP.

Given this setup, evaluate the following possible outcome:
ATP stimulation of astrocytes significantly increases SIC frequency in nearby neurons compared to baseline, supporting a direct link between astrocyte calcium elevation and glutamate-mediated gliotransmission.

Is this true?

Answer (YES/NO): YES